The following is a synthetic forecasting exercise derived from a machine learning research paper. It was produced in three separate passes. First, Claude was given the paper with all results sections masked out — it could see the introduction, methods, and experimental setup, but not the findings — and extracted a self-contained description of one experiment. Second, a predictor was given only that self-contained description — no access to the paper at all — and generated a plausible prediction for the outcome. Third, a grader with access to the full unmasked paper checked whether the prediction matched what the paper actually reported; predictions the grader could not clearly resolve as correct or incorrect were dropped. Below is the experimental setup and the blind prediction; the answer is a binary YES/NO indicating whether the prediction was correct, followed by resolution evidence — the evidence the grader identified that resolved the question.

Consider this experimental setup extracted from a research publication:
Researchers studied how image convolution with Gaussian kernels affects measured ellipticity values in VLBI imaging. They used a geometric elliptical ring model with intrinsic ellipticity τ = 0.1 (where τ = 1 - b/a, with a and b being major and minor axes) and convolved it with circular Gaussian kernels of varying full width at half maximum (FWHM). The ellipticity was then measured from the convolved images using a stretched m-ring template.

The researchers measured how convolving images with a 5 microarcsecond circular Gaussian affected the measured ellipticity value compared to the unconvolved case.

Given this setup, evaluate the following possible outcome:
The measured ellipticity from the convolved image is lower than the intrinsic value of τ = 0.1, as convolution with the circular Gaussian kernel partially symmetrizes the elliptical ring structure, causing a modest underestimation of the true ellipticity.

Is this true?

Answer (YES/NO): YES